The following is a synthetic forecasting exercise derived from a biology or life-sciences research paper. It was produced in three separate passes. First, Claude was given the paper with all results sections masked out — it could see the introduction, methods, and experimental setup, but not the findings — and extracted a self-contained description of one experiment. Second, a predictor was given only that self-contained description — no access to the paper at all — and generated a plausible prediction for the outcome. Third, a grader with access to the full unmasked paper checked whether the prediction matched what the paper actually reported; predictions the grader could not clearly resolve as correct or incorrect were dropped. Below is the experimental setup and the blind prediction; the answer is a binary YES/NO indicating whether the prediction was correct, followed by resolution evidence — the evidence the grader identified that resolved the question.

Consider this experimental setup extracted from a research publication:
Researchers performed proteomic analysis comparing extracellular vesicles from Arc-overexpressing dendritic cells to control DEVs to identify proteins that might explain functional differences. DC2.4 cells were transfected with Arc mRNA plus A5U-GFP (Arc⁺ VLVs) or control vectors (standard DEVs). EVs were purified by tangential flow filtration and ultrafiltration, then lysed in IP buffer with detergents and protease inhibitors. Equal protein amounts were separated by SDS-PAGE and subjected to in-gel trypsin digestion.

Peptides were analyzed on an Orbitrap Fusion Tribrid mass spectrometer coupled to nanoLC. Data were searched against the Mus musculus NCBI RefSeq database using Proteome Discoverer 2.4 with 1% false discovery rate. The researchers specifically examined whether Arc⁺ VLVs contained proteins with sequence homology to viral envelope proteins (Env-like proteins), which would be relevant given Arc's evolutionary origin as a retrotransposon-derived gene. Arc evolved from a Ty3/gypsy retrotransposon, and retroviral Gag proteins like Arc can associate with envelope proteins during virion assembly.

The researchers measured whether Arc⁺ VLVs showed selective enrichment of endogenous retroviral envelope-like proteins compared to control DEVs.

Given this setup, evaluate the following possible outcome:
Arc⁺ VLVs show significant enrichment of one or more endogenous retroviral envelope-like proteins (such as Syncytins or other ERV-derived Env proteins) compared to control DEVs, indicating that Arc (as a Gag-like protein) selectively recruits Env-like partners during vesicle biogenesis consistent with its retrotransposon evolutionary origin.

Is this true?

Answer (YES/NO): YES